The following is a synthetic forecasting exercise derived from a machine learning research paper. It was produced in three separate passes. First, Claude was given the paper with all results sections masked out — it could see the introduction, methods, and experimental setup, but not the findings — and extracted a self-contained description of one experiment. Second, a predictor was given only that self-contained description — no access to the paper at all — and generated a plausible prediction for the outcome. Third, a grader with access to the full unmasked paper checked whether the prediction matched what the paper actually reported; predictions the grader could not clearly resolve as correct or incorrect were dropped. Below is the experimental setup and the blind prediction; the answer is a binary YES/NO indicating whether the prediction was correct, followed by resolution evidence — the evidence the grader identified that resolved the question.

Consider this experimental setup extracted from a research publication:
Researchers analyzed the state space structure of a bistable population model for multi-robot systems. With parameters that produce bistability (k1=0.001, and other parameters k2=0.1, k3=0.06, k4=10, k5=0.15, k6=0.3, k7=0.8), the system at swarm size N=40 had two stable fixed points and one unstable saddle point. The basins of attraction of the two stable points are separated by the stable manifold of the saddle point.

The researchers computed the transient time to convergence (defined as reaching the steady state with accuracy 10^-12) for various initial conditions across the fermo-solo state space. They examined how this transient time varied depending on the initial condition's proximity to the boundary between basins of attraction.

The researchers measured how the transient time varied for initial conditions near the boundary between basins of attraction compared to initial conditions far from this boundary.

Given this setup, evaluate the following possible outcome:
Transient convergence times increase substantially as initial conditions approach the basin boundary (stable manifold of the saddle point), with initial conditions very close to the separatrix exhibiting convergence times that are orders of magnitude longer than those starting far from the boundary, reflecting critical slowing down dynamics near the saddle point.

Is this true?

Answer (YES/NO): YES